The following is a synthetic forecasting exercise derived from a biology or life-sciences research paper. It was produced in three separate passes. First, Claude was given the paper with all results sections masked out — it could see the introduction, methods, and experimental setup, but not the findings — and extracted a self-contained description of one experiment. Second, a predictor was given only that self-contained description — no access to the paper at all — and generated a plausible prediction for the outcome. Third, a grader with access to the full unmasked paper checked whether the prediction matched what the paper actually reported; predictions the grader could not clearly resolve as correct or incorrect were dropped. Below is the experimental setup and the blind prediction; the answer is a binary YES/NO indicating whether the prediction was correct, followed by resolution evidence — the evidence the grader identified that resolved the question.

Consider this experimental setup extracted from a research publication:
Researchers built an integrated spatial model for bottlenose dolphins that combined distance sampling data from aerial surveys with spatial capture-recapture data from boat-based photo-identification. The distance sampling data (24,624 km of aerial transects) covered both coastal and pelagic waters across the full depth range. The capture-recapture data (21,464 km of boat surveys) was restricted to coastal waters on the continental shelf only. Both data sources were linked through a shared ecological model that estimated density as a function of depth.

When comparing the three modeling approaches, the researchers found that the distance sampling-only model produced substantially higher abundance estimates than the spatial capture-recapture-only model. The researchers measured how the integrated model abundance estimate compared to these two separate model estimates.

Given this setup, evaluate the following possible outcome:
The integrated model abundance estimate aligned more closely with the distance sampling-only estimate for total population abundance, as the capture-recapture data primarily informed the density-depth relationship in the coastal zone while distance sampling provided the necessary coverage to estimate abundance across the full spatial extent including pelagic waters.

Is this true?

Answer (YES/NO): NO